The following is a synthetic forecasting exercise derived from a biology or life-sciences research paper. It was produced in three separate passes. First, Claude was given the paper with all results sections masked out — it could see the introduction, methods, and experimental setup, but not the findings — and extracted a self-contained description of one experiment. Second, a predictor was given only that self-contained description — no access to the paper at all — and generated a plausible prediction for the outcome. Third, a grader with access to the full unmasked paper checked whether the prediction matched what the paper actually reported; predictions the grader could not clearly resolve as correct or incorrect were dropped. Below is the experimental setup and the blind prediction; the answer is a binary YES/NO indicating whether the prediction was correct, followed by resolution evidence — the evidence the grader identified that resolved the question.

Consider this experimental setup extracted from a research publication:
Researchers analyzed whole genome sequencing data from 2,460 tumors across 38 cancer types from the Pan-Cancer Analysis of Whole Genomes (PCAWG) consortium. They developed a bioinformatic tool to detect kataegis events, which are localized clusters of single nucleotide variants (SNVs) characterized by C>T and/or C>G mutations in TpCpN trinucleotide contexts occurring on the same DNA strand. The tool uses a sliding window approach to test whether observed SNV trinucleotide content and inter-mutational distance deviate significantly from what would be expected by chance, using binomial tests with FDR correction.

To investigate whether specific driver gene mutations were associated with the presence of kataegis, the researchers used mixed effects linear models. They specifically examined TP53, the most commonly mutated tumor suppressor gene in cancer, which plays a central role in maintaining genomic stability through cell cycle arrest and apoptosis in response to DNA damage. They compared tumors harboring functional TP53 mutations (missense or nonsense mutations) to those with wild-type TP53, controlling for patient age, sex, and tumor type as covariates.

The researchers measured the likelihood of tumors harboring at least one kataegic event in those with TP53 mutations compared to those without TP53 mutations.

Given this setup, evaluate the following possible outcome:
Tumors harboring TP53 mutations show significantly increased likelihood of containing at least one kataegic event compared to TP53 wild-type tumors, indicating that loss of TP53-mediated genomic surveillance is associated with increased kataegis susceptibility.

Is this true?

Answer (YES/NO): YES